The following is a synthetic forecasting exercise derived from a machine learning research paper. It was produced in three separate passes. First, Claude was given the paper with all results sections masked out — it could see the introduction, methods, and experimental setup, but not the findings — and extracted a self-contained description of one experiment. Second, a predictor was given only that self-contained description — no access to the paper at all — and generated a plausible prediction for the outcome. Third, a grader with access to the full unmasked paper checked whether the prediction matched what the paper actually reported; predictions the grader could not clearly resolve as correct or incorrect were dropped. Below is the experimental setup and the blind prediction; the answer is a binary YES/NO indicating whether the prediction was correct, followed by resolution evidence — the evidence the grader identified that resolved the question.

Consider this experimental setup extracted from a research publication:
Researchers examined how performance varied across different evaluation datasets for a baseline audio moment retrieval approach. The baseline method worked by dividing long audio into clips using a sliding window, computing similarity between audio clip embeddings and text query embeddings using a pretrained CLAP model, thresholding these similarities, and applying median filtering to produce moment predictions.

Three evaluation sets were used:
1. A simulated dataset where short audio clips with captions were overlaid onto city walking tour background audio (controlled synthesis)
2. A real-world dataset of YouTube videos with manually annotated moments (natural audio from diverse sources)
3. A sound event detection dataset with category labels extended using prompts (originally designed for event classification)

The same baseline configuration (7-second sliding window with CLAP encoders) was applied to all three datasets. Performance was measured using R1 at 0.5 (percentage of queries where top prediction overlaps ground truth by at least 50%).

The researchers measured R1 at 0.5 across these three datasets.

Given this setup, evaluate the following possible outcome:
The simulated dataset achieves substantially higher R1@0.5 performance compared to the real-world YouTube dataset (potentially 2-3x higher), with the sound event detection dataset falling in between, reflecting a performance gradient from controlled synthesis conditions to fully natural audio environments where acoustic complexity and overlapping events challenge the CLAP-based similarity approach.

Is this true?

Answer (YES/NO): NO